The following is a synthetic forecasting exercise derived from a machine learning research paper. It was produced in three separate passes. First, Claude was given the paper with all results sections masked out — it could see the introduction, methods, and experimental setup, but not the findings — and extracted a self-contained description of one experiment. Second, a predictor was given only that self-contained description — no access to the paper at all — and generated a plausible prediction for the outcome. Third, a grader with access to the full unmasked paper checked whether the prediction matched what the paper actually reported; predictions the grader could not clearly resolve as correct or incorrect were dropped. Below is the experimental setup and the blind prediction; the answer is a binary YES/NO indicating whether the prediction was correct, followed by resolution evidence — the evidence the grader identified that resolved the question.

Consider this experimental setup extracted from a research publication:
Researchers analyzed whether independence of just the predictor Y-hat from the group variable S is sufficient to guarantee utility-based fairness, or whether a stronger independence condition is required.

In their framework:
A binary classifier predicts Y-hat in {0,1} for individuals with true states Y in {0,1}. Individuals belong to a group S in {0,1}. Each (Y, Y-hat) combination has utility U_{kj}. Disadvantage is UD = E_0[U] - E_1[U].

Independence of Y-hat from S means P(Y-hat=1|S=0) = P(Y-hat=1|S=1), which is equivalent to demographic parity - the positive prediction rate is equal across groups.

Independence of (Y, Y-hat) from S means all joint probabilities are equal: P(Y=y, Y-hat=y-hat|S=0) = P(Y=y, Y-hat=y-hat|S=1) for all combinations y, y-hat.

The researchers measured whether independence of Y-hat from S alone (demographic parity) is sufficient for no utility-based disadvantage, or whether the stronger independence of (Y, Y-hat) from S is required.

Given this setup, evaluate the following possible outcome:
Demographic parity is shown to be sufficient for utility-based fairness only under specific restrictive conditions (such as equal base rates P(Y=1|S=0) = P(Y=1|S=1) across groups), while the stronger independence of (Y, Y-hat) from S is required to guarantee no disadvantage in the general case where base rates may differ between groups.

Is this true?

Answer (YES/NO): NO